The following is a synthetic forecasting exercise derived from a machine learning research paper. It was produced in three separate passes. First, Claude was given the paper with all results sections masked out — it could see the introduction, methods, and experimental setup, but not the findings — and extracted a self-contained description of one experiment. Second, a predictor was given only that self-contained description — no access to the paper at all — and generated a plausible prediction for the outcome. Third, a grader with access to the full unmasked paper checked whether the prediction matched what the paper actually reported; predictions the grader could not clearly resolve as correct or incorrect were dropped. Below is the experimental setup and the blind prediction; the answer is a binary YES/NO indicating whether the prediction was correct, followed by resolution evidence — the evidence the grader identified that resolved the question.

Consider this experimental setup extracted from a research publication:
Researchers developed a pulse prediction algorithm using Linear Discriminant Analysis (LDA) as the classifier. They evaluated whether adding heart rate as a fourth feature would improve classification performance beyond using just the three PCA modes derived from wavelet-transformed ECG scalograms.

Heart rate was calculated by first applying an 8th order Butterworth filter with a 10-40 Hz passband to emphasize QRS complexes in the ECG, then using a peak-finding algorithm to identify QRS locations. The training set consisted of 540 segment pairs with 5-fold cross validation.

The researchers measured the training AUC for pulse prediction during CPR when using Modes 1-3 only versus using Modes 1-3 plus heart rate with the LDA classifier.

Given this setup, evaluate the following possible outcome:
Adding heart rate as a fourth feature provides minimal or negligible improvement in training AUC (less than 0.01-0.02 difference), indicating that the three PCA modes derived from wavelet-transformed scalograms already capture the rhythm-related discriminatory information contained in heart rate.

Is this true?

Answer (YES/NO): YES